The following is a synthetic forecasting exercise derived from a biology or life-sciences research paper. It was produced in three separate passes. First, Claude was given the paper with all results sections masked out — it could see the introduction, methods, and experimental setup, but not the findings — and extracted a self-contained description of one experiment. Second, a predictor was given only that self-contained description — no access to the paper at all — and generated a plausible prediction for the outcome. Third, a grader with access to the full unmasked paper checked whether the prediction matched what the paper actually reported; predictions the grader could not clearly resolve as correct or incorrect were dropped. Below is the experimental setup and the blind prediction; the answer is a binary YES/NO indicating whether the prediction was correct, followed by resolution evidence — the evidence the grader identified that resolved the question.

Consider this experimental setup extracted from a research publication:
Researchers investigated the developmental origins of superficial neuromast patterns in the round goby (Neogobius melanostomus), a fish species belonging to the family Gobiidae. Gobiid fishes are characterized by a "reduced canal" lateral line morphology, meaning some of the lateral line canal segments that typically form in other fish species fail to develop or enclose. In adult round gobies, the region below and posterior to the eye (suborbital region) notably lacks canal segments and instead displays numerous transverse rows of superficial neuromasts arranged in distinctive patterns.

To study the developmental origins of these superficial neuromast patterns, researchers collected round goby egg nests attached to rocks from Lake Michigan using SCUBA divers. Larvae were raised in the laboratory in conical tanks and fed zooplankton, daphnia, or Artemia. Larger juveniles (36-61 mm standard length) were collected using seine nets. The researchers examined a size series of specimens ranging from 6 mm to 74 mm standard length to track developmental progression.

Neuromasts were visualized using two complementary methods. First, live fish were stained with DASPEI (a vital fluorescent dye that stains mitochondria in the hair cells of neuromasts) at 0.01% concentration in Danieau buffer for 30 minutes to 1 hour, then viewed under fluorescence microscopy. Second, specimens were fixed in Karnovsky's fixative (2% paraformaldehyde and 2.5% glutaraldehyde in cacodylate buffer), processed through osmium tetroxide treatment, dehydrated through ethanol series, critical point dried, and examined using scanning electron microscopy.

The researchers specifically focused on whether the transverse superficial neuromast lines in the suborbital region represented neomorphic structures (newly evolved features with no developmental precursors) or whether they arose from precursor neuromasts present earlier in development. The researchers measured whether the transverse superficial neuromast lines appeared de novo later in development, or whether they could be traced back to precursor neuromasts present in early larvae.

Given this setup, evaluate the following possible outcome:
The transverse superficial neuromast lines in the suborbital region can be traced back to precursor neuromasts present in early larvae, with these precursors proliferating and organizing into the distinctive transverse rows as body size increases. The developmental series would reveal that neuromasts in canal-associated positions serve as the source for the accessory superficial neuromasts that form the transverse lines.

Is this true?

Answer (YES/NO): YES